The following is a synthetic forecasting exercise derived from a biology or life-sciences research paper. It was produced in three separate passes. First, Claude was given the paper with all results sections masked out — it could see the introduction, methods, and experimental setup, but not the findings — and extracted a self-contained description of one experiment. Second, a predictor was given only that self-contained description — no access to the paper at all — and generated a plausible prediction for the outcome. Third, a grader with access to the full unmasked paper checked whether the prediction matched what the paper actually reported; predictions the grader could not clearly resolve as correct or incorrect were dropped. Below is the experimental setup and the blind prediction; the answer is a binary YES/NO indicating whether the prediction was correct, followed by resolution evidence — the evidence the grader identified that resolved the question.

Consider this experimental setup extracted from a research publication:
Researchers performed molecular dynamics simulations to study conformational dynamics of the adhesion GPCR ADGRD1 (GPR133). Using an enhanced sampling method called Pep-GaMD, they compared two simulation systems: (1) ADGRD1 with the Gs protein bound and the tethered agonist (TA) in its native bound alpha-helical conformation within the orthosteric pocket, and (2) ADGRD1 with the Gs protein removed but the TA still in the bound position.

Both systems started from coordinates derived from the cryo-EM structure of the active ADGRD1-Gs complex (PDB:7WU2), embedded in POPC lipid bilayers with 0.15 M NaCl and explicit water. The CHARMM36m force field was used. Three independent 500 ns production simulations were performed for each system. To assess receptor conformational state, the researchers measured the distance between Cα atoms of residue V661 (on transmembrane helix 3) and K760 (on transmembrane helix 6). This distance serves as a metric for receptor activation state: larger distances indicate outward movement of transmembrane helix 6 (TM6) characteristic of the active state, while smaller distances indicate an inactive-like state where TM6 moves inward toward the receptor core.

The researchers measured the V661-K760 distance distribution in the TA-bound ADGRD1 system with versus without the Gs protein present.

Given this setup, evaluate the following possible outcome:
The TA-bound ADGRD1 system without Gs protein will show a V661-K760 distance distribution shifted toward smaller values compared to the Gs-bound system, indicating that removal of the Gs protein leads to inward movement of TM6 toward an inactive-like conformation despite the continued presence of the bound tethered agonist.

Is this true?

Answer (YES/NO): NO